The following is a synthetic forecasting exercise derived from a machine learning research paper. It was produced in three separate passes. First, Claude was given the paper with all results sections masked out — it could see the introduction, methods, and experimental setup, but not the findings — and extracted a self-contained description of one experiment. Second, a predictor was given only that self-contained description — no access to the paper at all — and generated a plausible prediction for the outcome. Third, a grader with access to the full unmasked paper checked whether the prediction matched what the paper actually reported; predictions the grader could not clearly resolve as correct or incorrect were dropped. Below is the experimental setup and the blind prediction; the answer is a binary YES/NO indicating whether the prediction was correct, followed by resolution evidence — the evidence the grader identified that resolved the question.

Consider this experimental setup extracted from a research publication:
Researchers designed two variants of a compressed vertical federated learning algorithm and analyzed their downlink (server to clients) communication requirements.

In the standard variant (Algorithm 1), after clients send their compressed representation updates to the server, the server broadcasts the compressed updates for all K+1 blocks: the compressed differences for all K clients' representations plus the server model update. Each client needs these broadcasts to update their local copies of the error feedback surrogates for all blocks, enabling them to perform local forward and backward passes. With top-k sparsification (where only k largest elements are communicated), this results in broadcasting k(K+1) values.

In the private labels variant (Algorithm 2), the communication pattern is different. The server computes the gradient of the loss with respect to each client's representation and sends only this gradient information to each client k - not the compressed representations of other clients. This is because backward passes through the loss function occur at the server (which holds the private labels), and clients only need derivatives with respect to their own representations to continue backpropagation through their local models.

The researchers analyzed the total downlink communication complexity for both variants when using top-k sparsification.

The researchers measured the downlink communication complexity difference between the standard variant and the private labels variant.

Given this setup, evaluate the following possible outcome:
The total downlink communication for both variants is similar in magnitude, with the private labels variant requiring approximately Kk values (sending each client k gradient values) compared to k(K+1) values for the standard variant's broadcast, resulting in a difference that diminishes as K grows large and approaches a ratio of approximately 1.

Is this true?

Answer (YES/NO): YES